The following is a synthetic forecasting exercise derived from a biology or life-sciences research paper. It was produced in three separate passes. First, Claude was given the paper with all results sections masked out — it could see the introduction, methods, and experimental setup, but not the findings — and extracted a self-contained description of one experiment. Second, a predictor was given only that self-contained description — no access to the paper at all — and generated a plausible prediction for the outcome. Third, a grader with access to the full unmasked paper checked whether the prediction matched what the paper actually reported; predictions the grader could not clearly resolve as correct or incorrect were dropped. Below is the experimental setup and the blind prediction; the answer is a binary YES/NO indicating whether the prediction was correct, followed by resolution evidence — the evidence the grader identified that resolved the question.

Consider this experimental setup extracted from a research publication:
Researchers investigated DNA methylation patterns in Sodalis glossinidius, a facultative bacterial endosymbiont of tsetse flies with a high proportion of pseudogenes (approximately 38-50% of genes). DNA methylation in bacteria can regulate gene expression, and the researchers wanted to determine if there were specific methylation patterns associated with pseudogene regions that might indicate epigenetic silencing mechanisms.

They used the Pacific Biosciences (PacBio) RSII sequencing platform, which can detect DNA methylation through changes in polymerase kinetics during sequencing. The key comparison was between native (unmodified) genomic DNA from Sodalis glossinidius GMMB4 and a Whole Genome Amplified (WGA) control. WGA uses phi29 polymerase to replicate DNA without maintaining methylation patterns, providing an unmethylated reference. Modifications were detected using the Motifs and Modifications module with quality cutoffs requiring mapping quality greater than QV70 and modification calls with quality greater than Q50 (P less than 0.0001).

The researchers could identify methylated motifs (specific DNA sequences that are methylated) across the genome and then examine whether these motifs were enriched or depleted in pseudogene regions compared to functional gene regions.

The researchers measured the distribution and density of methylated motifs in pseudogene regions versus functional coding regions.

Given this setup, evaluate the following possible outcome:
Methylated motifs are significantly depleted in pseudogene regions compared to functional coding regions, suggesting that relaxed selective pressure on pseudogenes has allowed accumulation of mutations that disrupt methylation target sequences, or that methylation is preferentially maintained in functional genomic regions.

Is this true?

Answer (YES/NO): YES